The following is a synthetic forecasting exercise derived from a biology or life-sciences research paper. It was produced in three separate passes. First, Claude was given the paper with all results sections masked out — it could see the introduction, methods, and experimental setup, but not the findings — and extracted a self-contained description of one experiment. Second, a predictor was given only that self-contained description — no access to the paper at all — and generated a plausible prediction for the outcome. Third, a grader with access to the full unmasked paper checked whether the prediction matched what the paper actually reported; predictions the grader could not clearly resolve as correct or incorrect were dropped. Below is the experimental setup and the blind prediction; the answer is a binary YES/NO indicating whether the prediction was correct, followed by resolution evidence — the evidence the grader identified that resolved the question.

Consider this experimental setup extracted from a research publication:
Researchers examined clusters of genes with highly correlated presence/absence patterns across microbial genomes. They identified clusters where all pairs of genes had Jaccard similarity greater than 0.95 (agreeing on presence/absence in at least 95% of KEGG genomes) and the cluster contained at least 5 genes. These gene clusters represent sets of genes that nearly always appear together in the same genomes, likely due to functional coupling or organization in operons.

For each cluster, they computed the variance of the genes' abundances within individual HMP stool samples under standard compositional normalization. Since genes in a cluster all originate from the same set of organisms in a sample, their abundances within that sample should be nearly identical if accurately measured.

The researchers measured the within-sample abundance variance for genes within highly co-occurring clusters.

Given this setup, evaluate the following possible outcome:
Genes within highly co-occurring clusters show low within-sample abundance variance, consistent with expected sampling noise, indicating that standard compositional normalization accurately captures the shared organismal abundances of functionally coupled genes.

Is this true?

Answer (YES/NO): NO